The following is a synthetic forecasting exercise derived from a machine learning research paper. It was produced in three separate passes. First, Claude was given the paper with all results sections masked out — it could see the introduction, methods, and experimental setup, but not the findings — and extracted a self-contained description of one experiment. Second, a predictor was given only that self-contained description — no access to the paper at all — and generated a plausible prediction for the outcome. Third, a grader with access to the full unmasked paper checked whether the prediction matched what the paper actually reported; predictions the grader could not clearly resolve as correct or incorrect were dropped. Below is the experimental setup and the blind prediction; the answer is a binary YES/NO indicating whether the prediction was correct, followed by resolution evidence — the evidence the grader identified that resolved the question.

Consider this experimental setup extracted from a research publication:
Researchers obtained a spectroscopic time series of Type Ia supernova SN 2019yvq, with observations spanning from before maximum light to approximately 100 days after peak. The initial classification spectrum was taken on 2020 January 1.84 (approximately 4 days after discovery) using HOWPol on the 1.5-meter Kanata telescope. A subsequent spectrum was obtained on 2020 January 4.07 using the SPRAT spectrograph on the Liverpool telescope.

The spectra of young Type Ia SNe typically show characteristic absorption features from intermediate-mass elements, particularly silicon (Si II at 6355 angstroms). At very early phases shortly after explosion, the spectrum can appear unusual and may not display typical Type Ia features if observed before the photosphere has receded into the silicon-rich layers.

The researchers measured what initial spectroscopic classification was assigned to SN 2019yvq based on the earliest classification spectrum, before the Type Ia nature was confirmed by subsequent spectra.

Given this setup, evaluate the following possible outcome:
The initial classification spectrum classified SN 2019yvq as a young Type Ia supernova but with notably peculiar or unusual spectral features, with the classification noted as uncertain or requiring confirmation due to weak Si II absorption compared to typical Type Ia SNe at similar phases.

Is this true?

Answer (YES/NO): NO